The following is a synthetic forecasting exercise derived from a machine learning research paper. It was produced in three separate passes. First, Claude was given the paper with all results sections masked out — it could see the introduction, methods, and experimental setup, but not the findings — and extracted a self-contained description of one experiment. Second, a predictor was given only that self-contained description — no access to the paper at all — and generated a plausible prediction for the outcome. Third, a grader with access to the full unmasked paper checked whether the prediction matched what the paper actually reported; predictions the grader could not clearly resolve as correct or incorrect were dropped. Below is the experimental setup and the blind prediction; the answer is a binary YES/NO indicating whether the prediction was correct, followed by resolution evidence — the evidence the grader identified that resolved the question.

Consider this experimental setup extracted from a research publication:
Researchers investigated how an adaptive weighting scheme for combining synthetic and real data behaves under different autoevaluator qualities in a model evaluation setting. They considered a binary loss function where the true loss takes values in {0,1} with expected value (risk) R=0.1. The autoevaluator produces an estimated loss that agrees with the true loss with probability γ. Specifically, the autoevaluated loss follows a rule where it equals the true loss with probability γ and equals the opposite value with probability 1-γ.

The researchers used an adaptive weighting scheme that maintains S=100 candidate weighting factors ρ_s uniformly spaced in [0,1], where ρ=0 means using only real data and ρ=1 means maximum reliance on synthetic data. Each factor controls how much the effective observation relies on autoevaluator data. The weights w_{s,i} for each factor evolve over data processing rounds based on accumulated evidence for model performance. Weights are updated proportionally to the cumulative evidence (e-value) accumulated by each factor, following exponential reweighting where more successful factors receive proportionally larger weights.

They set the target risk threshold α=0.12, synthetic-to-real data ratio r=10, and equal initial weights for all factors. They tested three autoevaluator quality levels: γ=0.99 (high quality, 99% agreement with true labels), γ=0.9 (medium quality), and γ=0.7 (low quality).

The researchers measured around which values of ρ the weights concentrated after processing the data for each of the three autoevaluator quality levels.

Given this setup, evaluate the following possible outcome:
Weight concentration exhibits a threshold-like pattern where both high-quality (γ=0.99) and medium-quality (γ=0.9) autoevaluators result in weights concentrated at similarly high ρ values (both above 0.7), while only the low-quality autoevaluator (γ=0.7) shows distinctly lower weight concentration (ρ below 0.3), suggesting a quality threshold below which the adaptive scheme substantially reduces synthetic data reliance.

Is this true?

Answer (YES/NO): NO